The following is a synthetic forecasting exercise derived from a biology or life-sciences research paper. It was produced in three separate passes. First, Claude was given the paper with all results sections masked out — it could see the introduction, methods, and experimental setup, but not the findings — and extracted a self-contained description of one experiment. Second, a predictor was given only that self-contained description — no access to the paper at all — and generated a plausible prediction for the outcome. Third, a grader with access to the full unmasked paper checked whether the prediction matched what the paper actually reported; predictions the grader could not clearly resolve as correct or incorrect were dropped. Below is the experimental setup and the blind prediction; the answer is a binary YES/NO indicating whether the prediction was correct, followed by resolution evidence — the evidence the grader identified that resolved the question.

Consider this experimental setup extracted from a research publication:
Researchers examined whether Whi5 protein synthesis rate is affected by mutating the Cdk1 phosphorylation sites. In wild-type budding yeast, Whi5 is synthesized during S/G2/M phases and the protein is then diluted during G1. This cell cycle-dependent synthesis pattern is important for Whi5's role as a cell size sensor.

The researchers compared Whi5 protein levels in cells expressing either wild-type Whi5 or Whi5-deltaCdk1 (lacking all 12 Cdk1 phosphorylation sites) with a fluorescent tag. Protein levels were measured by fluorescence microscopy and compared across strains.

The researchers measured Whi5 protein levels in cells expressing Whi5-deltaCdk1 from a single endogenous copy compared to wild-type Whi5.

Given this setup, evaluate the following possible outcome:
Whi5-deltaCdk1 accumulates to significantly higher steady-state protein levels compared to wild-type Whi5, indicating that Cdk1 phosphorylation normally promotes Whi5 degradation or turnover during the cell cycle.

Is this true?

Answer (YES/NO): NO